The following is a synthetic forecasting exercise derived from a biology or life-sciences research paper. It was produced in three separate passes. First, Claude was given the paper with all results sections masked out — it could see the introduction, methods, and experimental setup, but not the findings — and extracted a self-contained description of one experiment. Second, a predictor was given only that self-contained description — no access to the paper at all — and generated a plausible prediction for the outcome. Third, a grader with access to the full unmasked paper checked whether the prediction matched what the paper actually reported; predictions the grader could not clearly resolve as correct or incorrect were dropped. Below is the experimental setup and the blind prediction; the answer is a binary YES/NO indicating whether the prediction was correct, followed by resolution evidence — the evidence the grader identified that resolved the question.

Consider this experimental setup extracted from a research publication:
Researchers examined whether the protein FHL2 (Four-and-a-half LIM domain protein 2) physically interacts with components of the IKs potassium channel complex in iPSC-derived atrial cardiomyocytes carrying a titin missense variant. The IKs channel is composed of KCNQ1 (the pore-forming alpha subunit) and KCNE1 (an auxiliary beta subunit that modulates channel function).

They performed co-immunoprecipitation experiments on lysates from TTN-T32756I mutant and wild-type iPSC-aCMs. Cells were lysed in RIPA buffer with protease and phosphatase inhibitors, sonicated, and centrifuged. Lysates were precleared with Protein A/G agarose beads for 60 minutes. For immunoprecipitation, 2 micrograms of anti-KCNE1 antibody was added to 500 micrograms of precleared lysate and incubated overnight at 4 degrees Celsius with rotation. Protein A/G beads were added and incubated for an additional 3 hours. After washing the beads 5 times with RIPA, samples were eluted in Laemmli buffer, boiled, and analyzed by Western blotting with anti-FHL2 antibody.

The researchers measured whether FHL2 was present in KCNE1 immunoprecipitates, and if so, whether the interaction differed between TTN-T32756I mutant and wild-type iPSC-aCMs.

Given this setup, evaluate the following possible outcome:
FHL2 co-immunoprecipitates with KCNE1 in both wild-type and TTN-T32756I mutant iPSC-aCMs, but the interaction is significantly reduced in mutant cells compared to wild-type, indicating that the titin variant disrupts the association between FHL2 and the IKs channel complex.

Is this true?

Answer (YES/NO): NO